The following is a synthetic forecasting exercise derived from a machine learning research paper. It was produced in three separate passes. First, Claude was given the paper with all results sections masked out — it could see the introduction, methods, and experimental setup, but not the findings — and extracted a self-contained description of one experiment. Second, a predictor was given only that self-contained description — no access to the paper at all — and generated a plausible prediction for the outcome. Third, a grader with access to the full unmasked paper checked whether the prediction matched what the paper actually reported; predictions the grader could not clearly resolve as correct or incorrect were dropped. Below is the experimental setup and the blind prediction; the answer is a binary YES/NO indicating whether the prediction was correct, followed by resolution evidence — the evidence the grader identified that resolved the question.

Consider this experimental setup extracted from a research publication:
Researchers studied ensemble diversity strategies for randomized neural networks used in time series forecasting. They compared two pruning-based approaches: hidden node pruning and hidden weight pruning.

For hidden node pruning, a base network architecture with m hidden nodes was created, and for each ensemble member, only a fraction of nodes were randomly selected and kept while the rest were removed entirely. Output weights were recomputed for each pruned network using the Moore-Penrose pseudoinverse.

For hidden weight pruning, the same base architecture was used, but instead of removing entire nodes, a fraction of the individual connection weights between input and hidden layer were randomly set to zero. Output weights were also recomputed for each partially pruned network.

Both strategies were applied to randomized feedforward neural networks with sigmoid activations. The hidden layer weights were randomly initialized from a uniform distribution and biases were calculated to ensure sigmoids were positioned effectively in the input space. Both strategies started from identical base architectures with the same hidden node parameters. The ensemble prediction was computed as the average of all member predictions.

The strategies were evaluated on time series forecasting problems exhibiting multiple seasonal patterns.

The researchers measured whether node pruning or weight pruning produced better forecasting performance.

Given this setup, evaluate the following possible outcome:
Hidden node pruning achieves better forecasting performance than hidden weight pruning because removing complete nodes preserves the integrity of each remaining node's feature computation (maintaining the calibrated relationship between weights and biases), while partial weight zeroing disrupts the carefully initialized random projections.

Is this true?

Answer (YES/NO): YES